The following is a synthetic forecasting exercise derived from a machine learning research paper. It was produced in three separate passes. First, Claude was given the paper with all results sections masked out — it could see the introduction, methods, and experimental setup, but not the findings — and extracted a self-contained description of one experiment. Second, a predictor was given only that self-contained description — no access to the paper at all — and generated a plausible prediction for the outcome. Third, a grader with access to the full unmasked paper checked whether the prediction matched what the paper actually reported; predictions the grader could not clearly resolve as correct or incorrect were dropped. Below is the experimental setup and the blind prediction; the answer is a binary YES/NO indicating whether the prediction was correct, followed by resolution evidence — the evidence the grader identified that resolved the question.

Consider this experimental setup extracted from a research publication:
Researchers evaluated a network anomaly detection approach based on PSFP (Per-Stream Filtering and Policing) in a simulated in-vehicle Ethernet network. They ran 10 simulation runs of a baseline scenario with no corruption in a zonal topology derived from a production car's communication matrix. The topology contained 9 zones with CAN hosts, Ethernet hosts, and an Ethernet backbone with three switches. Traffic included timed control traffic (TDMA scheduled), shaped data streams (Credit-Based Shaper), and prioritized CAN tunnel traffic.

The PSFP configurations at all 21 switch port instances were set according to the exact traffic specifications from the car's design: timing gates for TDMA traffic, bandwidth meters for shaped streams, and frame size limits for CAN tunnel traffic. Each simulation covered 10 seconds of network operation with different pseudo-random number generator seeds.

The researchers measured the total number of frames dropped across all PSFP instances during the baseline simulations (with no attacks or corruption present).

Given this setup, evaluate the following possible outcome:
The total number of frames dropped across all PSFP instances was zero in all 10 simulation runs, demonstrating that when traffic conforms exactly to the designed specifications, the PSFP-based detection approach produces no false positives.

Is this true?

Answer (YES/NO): YES